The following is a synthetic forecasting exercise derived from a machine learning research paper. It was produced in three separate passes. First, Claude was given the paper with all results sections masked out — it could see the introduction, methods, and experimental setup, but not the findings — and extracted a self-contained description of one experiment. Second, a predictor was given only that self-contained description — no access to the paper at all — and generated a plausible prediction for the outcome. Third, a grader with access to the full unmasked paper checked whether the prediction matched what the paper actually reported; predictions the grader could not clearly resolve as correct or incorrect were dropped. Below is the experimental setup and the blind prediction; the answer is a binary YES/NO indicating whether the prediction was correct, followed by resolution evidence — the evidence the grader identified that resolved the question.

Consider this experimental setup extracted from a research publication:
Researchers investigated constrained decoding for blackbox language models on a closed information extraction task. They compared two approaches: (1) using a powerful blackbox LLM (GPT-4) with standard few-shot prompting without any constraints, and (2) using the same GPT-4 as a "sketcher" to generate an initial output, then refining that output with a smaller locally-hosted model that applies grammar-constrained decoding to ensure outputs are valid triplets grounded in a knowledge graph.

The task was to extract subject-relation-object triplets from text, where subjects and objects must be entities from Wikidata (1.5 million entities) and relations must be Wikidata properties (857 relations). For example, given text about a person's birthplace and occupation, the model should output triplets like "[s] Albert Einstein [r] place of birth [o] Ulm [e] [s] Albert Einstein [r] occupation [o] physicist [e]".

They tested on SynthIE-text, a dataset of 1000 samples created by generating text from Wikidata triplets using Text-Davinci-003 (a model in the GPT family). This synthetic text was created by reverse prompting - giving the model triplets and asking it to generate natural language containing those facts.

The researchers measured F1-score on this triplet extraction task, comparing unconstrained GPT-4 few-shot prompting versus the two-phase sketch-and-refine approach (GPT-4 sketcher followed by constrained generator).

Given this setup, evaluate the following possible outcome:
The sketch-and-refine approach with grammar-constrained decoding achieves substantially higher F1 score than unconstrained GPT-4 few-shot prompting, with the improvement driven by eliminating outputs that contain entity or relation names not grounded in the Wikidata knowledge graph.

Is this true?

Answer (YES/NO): NO